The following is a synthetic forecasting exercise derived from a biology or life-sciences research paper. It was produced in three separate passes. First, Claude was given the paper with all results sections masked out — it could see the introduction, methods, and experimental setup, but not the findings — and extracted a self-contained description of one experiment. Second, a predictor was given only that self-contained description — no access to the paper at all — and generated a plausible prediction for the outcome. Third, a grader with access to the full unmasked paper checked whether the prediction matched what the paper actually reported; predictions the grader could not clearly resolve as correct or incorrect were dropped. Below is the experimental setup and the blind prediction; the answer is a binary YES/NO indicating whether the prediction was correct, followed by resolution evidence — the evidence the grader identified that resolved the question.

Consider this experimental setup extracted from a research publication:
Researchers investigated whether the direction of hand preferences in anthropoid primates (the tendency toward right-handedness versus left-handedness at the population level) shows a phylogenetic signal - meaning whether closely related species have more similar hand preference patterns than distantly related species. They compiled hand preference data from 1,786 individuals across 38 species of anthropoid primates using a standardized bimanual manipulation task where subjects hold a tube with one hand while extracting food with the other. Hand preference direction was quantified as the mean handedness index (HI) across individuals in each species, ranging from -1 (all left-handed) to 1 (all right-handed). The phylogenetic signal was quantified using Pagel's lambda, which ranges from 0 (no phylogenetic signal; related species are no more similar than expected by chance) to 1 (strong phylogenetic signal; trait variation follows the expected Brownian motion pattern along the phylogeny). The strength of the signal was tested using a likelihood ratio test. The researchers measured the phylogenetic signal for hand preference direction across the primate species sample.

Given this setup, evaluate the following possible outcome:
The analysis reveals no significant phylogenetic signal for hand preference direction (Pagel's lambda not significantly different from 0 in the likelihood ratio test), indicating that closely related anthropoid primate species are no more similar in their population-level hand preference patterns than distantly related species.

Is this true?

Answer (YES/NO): YES